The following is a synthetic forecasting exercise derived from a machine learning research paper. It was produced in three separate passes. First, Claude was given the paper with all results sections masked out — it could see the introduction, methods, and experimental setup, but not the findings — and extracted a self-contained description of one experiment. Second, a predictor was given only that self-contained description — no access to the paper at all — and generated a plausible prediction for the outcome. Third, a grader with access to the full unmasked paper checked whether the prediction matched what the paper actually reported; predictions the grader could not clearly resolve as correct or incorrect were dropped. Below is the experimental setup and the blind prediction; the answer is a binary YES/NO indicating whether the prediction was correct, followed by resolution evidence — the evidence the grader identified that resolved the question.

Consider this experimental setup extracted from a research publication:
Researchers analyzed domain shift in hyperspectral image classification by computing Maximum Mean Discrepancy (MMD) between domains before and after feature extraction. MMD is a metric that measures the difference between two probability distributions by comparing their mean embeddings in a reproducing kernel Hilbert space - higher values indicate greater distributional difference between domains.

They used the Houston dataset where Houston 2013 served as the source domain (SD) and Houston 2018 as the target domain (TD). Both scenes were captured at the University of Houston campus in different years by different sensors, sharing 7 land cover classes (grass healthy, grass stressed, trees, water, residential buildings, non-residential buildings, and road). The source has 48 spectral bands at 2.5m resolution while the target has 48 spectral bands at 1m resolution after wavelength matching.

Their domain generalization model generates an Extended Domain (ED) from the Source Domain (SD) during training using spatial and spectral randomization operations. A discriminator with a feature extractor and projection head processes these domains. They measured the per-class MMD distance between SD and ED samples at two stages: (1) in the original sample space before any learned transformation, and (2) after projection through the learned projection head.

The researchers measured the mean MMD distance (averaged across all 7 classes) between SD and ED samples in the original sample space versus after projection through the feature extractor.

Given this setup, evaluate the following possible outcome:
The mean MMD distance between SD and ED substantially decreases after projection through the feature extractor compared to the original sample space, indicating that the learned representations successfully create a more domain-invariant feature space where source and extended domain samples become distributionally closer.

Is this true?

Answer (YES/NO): YES